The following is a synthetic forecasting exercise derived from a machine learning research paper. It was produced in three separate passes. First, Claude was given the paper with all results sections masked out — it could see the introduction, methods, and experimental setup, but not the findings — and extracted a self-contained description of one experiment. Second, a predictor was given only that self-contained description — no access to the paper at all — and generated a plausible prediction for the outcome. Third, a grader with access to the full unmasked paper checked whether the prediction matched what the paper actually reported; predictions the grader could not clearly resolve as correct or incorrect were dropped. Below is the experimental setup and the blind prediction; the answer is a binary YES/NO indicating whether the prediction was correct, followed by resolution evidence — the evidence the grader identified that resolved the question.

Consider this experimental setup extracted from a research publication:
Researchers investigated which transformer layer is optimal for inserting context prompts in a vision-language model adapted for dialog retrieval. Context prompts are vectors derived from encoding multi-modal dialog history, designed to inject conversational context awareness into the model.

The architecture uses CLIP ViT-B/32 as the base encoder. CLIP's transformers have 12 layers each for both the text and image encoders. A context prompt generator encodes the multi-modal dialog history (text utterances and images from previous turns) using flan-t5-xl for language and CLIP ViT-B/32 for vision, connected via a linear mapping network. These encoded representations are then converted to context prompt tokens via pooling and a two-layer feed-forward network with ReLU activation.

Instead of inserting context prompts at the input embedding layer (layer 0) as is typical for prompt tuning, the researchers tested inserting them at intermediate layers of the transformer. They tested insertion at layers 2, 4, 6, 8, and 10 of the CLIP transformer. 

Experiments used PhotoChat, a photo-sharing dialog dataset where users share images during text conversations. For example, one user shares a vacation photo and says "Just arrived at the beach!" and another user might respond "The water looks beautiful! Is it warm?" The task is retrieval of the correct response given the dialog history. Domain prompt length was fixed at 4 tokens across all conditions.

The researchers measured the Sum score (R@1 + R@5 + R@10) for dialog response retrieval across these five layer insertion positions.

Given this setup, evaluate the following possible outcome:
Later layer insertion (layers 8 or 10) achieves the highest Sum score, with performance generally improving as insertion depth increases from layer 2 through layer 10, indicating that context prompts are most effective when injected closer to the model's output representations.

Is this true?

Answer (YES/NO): NO